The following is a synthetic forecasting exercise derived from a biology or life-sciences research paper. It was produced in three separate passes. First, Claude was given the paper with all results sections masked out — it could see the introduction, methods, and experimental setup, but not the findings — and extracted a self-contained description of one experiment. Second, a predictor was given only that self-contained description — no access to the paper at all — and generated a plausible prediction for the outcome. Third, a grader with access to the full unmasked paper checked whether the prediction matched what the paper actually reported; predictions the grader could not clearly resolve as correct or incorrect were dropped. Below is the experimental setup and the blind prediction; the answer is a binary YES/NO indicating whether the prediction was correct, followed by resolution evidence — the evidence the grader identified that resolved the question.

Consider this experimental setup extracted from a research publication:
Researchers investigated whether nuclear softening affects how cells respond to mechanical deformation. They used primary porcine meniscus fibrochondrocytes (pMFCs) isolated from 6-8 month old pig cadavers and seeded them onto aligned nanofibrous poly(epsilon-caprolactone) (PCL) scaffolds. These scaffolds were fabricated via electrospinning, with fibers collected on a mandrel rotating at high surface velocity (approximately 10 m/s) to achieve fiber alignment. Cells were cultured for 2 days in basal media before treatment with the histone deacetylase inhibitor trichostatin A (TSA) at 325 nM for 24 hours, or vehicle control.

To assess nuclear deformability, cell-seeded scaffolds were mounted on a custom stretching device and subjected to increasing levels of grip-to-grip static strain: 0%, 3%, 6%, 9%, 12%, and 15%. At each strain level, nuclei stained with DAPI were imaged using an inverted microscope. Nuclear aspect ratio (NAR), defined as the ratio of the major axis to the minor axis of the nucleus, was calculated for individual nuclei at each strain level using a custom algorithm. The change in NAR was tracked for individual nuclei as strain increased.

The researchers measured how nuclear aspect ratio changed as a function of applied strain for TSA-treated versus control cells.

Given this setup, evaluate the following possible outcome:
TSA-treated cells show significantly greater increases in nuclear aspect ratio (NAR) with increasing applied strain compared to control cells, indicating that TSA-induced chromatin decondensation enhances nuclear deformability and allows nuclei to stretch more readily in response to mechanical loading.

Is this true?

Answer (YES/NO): YES